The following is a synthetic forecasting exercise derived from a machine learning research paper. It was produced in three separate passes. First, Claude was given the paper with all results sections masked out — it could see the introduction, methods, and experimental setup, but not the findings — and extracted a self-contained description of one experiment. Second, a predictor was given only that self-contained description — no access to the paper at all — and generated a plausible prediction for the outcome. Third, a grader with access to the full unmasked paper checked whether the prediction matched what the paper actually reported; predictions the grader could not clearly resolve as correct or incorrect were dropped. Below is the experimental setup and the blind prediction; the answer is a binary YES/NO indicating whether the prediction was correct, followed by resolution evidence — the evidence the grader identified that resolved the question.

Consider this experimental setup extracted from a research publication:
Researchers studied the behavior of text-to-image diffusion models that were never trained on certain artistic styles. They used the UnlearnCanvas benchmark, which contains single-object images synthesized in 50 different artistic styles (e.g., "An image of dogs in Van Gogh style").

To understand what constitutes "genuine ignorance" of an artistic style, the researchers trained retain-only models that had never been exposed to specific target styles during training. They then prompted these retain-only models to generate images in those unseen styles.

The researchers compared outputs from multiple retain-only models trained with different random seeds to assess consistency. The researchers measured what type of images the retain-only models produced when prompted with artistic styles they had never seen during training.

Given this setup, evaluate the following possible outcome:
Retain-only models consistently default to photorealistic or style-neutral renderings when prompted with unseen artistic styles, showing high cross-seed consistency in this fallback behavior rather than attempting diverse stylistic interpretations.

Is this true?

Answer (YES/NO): NO